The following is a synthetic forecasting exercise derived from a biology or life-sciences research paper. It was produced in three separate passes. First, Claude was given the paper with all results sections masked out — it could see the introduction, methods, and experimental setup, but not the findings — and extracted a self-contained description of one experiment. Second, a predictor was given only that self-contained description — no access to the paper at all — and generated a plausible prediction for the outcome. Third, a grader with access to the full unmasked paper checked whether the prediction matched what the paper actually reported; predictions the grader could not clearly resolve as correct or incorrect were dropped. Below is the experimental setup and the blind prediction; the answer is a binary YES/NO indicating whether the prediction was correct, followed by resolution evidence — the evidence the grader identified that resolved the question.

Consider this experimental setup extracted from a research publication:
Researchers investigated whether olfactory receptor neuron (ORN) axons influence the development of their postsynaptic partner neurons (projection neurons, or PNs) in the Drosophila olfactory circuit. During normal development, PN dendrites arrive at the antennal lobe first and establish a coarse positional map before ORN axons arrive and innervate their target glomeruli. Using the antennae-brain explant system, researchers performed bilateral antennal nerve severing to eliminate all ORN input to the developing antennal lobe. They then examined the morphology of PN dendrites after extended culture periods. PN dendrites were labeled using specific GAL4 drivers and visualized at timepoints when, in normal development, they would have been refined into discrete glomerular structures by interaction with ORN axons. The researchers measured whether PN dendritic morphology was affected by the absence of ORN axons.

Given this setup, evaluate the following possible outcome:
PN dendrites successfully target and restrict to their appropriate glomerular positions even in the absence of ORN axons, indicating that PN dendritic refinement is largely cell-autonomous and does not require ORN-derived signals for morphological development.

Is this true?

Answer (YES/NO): NO